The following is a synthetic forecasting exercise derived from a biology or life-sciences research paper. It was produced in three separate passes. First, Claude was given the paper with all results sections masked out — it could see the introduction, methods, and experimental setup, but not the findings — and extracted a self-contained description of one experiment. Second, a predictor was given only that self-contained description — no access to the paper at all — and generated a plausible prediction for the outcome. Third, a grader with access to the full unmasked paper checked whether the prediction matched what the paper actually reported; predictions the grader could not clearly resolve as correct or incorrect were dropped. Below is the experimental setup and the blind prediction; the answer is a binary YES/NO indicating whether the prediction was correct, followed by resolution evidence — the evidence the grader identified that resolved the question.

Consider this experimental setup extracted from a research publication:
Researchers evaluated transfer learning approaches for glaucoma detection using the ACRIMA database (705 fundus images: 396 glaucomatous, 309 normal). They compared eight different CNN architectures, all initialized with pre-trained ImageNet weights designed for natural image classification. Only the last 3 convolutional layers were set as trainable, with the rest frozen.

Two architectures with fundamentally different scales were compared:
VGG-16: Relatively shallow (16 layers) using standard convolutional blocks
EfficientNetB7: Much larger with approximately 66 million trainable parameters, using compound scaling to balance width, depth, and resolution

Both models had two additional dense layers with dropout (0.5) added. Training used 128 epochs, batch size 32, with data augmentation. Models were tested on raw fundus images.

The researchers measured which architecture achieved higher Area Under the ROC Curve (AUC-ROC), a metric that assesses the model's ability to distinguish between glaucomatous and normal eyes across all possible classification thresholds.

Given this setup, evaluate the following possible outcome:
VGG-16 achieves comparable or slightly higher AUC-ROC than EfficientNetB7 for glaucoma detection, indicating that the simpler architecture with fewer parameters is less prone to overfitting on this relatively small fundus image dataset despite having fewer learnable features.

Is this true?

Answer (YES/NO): YES